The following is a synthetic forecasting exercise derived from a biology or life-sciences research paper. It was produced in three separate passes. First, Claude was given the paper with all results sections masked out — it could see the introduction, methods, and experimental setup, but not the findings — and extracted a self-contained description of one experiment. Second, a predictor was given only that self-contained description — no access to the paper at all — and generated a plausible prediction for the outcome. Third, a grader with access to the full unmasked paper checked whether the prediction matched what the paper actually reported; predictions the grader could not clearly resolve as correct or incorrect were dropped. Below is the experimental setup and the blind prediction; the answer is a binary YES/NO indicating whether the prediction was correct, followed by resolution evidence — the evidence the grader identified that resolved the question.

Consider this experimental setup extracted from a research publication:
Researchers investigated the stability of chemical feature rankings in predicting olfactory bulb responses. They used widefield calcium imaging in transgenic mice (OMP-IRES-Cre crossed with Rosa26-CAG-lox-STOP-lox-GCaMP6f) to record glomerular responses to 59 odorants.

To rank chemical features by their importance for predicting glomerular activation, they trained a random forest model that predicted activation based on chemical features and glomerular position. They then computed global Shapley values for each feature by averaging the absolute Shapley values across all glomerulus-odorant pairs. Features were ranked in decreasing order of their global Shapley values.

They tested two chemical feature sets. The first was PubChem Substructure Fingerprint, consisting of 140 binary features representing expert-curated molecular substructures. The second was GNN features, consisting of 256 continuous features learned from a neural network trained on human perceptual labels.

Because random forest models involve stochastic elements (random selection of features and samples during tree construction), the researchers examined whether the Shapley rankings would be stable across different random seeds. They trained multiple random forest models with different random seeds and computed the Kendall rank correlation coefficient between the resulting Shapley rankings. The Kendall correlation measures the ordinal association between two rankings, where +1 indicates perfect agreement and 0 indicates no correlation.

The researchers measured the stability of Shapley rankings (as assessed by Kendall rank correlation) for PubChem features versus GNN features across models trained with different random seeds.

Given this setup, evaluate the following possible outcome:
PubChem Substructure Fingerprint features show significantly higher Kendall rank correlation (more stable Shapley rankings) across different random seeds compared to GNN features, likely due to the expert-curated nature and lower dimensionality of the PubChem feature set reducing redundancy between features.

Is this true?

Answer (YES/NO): YES